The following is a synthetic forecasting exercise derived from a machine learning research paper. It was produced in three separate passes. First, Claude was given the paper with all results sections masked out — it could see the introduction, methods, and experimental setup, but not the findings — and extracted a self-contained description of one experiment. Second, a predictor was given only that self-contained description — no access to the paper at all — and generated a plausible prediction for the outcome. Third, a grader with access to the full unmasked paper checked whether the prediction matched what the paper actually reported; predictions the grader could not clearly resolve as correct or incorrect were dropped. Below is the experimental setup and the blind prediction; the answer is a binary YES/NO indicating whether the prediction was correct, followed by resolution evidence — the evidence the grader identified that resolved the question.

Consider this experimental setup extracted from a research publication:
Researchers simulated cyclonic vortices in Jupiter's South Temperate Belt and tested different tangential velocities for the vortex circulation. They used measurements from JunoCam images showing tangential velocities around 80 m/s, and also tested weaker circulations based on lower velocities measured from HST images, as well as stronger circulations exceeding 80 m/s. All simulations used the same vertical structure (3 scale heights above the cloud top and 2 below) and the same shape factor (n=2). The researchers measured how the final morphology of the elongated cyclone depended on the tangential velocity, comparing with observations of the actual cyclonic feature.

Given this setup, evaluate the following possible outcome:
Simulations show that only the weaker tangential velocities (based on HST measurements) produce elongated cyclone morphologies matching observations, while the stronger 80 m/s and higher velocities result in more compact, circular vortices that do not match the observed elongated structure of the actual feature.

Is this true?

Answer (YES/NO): NO